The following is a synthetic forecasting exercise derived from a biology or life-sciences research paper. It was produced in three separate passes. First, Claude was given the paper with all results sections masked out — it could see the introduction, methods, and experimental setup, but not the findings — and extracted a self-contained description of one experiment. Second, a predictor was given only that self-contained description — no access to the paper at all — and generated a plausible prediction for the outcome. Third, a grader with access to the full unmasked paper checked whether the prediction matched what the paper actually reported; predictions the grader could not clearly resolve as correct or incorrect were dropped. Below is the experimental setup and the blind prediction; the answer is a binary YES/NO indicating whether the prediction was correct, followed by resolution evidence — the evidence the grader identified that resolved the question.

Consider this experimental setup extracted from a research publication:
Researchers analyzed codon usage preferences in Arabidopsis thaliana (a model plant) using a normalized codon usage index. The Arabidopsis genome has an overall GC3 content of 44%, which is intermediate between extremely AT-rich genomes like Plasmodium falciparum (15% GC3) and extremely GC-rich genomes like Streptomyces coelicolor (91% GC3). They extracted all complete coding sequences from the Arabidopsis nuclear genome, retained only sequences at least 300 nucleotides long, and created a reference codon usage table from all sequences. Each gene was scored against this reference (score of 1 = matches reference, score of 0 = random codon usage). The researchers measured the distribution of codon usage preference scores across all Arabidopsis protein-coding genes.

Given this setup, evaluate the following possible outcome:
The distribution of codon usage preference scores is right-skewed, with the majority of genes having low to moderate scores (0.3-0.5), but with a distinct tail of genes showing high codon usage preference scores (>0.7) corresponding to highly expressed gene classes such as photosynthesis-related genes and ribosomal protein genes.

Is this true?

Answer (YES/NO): NO